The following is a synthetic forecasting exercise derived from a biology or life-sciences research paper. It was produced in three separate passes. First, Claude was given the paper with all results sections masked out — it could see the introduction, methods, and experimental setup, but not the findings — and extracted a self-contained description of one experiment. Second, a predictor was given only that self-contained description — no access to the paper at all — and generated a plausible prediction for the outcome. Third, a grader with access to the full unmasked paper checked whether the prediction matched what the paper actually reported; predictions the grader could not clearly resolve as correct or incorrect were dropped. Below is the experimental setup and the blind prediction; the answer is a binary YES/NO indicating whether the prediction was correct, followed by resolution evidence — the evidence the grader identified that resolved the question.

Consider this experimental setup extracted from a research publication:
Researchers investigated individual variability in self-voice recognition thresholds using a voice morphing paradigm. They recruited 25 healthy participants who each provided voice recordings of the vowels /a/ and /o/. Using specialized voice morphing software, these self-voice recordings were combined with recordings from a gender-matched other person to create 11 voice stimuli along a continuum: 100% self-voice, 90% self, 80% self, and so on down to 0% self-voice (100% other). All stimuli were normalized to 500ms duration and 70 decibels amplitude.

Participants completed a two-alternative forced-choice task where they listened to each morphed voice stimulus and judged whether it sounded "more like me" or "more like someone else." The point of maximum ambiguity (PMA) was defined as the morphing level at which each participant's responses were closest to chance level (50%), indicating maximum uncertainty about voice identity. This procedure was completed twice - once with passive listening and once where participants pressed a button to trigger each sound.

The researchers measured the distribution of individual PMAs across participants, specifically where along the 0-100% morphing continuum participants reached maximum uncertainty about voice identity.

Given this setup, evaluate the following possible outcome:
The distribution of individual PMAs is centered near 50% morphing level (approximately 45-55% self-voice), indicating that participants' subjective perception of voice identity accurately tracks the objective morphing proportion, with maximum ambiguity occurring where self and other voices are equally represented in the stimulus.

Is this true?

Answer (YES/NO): YES